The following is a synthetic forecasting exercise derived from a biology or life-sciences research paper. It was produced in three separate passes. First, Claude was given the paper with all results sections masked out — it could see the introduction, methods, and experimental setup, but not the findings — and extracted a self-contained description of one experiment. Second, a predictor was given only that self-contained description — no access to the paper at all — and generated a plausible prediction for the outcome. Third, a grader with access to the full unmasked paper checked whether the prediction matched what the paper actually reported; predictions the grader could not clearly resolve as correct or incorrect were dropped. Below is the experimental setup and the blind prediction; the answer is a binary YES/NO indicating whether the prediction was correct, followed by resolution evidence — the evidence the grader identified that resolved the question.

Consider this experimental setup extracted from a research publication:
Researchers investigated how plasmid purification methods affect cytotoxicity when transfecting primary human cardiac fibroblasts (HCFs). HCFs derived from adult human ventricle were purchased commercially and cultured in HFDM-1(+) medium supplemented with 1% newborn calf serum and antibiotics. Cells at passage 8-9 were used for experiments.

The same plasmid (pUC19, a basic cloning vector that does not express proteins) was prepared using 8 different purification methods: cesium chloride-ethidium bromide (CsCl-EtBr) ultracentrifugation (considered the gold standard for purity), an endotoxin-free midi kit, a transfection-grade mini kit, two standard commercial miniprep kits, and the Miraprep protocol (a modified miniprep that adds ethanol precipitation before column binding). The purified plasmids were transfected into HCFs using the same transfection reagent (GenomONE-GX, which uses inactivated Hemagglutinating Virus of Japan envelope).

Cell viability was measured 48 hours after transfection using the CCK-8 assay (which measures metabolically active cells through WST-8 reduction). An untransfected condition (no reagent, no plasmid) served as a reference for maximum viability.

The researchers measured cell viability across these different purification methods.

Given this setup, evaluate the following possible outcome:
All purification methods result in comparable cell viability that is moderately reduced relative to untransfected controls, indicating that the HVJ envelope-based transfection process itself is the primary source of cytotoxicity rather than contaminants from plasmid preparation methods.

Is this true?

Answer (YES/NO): NO